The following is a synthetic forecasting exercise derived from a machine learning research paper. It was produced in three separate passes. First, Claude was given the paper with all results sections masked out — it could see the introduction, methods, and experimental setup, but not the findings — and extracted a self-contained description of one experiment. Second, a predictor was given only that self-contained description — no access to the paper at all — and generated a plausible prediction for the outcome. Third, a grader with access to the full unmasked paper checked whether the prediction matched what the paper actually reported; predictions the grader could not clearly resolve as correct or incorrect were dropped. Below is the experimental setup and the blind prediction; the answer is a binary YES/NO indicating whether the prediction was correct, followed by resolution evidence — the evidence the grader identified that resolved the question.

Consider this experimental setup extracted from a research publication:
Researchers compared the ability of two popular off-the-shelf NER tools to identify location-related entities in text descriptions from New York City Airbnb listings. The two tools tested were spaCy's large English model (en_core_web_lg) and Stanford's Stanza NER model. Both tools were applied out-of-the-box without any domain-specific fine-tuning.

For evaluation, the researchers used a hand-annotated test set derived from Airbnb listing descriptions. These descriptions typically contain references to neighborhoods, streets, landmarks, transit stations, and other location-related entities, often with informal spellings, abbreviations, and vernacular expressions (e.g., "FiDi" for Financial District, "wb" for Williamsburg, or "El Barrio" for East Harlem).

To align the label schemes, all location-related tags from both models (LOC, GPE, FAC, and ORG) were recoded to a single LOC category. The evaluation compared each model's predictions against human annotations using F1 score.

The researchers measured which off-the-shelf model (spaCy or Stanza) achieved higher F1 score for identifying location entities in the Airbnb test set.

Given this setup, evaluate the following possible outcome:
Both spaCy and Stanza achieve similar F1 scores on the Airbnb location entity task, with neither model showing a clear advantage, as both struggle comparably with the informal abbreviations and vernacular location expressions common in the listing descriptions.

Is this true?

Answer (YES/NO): NO